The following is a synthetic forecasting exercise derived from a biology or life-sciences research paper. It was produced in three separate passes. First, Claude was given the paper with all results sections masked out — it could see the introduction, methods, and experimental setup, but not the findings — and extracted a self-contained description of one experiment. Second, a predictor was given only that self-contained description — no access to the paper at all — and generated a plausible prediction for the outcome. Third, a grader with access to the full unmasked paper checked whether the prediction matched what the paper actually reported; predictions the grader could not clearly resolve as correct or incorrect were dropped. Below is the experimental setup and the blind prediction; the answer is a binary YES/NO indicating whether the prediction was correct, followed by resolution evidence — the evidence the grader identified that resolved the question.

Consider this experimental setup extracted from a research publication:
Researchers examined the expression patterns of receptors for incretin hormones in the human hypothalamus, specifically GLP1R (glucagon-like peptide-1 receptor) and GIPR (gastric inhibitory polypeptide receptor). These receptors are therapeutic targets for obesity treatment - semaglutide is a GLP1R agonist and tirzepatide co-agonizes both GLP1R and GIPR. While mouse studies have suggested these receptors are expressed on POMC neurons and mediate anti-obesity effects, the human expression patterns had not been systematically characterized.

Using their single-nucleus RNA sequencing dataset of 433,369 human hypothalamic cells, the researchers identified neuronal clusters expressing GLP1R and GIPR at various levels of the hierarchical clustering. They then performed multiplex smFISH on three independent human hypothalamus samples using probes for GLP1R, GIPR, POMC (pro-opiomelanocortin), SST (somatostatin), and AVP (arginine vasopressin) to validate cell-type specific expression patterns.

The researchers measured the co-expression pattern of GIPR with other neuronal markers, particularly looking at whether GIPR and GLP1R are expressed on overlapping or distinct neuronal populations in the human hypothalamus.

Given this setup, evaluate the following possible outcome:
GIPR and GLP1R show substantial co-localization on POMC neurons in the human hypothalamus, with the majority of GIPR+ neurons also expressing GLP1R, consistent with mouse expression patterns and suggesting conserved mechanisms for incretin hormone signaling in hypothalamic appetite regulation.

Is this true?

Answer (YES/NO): NO